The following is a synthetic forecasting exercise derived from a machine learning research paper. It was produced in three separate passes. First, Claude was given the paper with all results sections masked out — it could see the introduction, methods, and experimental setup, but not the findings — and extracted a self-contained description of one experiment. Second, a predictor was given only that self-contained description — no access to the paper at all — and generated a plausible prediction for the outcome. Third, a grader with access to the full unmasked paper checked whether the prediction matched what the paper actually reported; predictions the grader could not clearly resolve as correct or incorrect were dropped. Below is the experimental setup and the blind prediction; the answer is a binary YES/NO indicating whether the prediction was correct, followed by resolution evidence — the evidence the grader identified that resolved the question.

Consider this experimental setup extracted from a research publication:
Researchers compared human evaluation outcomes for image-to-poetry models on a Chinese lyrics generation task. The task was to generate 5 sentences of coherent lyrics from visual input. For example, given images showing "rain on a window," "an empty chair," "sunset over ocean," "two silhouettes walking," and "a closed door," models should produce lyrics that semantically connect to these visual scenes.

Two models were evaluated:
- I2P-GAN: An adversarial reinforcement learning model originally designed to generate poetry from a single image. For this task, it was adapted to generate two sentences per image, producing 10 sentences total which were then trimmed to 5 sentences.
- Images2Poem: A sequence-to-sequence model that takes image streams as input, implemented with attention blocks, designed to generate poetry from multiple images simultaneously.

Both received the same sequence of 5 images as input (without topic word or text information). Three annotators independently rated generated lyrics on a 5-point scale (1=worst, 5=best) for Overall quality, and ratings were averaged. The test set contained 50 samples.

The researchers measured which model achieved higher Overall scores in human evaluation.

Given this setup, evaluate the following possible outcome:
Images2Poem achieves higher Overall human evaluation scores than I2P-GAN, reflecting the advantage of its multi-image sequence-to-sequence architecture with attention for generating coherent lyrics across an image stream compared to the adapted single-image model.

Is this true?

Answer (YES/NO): YES